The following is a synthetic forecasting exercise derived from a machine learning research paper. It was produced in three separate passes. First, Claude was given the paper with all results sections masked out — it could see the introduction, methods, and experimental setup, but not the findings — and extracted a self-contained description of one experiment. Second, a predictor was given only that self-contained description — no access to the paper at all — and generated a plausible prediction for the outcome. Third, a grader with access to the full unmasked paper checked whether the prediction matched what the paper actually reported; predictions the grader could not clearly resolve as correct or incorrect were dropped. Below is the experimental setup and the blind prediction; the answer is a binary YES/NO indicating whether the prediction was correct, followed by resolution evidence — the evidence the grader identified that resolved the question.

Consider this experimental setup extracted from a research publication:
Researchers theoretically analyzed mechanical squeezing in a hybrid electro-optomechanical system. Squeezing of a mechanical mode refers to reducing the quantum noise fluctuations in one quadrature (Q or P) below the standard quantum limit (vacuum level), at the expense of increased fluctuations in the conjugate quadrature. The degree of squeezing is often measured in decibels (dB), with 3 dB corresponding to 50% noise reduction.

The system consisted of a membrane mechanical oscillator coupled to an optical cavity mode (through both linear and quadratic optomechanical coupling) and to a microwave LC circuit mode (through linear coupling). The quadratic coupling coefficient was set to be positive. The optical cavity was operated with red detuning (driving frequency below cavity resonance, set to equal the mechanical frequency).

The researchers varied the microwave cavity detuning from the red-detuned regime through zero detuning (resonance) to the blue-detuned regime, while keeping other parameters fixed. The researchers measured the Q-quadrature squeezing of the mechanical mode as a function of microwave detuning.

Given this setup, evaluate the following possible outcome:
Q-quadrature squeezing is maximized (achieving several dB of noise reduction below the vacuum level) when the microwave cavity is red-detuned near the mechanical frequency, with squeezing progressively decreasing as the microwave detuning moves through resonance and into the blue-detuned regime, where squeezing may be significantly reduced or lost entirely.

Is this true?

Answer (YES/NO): NO